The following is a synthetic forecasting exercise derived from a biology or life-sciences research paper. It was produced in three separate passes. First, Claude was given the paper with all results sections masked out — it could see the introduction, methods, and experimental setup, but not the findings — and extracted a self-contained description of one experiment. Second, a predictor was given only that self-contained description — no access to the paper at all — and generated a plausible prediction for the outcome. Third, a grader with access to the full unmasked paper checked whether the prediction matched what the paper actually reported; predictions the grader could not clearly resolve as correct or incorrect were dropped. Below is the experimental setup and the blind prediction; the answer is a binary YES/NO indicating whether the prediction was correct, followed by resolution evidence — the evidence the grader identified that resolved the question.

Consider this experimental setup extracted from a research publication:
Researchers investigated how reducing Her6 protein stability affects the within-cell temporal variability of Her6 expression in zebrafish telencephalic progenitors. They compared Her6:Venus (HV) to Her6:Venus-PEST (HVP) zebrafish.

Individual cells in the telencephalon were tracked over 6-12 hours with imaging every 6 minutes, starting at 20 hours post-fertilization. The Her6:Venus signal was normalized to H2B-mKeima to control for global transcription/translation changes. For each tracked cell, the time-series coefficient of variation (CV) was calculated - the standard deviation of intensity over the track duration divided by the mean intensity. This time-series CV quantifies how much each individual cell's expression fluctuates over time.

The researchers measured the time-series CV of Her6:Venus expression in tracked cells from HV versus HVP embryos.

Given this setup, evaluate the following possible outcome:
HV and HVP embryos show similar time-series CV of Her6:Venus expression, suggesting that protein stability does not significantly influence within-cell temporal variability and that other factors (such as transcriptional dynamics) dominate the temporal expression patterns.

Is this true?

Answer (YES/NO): NO